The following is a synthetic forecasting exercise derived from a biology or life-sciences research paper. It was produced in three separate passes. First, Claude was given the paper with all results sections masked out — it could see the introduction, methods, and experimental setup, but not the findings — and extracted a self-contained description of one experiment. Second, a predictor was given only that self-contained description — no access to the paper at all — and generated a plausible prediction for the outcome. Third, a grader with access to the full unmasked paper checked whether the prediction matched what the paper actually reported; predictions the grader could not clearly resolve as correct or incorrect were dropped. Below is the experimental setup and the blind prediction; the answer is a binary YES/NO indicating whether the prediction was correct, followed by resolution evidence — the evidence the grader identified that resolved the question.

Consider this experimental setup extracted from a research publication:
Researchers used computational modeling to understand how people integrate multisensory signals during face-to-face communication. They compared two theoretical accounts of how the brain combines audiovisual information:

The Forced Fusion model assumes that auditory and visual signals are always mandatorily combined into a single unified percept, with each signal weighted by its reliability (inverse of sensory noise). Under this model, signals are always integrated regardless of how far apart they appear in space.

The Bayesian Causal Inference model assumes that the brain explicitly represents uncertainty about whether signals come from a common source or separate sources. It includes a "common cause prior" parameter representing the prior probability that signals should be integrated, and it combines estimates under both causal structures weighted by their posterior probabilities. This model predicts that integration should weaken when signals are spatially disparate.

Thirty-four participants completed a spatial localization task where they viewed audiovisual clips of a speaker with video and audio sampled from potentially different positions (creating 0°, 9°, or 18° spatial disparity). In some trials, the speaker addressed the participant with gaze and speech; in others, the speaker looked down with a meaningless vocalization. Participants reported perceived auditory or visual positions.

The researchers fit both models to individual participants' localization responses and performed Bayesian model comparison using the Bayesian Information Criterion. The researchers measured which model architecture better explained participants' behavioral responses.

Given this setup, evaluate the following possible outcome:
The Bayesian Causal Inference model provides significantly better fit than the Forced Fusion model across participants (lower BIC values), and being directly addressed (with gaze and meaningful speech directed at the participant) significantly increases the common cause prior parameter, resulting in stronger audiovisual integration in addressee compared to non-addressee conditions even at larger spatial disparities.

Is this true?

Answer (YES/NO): YES